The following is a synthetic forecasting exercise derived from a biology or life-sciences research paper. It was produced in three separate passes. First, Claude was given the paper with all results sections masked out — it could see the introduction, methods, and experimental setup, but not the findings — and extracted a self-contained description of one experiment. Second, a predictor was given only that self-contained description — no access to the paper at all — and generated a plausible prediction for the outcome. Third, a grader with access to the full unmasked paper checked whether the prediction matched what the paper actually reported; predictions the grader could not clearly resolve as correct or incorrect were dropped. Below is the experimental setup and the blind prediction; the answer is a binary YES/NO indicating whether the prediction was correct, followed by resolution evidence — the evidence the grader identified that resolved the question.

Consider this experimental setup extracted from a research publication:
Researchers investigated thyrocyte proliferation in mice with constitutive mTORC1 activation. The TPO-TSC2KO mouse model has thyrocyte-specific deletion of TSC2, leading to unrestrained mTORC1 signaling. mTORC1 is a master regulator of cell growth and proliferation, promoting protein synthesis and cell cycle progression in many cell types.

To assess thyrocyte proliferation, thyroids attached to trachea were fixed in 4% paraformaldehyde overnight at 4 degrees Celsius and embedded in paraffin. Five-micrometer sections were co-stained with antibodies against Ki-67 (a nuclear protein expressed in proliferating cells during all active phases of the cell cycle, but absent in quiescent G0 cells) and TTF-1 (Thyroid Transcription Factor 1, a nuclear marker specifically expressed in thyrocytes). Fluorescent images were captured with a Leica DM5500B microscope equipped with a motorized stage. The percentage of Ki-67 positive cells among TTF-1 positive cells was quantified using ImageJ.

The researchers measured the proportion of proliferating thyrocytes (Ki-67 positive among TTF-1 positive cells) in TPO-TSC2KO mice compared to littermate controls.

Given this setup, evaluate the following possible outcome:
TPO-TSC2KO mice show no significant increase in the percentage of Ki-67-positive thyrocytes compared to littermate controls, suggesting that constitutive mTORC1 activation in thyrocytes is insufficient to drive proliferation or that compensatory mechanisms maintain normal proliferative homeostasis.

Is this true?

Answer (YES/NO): NO